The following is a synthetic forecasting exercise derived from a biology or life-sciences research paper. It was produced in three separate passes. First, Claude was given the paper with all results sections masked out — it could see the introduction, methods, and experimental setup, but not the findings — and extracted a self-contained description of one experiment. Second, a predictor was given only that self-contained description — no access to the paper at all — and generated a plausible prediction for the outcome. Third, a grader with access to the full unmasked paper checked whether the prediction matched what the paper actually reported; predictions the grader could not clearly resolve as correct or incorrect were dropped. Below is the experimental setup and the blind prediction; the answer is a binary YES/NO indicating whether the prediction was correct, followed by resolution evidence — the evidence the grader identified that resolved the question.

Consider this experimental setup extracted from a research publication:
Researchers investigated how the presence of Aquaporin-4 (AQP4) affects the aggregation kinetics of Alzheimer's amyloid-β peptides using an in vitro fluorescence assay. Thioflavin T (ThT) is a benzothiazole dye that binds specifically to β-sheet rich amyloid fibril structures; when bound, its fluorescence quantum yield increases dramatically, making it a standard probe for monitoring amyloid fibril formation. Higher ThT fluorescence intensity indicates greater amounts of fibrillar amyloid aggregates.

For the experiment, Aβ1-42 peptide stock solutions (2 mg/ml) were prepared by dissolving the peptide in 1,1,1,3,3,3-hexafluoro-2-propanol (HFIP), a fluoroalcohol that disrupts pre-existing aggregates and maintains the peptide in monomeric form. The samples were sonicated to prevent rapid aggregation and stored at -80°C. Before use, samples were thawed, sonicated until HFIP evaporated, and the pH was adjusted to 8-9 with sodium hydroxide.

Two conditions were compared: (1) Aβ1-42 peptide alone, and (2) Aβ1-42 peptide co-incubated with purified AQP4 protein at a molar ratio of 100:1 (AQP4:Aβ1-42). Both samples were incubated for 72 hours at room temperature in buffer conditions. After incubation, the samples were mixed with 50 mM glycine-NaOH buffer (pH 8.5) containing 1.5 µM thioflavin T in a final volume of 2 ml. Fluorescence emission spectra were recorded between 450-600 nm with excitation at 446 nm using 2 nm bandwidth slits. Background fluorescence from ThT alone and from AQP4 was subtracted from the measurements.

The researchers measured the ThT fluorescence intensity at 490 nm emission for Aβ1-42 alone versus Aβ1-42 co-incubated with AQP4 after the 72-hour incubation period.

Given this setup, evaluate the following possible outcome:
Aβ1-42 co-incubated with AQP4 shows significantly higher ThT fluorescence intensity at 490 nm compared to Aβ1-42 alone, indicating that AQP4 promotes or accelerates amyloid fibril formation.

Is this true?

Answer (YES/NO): NO